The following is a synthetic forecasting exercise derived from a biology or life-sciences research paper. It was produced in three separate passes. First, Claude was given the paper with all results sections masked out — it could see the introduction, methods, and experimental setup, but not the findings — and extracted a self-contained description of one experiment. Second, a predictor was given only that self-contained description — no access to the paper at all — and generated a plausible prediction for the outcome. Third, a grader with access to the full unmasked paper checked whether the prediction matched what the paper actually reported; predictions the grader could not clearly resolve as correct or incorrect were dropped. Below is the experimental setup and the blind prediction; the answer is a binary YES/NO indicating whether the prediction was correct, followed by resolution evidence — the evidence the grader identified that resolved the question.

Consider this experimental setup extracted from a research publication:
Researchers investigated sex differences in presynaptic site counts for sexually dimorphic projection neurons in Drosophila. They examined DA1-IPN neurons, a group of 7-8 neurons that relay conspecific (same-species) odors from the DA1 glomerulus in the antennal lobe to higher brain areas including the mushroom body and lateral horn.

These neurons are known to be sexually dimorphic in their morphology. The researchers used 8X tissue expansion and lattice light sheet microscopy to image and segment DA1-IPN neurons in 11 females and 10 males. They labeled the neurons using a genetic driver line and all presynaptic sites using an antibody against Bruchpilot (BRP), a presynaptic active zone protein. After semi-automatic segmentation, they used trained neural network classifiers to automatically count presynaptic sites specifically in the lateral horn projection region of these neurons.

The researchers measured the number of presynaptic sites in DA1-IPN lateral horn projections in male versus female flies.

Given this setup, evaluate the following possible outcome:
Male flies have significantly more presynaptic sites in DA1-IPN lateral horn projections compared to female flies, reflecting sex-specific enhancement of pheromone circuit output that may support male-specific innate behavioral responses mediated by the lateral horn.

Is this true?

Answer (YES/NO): NO